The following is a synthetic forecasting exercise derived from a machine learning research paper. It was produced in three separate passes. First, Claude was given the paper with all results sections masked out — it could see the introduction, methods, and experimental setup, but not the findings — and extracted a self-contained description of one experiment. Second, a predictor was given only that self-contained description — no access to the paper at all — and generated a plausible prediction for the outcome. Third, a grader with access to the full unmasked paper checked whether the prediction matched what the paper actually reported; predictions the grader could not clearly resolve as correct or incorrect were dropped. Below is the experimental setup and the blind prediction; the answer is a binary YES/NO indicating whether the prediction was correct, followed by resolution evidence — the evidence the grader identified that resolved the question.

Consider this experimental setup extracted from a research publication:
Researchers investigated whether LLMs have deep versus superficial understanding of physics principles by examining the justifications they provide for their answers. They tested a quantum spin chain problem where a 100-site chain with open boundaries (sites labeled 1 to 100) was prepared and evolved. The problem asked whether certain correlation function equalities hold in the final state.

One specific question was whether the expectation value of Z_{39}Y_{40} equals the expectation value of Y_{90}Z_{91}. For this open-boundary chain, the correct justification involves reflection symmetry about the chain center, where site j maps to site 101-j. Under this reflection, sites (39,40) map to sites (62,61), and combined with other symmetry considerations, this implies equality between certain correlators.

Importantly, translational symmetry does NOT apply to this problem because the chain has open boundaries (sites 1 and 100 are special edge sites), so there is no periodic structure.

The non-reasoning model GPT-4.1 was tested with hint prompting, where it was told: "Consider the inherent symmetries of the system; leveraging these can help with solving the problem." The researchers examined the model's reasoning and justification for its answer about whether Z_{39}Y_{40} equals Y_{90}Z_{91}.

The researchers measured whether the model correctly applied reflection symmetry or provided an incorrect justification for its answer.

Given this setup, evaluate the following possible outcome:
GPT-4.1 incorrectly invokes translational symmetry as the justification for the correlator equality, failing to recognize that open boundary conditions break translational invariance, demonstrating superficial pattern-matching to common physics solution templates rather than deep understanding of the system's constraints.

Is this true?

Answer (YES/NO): YES